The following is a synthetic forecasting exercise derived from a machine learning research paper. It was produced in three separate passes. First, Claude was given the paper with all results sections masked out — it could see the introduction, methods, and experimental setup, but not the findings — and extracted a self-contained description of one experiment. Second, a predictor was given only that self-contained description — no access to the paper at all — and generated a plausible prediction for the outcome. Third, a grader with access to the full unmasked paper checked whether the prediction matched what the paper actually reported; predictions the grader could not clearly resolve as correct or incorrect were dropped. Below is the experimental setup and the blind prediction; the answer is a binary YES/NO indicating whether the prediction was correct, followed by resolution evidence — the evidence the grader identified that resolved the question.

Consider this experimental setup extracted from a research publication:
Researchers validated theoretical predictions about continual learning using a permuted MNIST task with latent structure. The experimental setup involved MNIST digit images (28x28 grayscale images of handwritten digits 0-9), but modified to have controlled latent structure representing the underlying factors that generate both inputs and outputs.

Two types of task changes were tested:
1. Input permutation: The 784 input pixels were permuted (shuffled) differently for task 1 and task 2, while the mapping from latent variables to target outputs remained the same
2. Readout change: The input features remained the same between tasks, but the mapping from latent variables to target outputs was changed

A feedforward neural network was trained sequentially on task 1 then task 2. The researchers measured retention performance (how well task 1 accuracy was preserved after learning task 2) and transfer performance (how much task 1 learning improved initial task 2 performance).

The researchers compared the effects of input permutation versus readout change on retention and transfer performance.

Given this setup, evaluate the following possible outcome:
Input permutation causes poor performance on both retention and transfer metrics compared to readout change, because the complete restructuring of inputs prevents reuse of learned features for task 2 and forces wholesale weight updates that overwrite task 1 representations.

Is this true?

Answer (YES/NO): NO